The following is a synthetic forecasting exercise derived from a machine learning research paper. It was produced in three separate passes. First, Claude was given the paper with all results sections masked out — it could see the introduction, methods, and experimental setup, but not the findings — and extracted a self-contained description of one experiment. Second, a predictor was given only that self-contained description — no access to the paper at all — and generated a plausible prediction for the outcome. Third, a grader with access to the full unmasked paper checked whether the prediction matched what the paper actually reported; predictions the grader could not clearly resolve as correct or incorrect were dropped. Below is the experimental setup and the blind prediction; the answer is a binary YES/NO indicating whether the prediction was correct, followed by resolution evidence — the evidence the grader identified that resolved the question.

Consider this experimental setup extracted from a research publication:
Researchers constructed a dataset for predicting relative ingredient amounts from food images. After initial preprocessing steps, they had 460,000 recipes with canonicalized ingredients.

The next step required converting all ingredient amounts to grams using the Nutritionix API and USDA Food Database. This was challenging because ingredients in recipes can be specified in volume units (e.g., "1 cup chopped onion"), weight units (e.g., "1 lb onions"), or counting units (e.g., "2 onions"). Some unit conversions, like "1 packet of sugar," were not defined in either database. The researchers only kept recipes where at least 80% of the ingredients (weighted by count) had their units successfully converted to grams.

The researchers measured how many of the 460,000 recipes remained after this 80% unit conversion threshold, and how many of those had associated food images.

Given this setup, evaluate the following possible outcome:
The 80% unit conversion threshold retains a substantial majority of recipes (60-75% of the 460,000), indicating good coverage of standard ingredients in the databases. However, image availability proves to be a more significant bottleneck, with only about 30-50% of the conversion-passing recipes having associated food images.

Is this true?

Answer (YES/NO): NO